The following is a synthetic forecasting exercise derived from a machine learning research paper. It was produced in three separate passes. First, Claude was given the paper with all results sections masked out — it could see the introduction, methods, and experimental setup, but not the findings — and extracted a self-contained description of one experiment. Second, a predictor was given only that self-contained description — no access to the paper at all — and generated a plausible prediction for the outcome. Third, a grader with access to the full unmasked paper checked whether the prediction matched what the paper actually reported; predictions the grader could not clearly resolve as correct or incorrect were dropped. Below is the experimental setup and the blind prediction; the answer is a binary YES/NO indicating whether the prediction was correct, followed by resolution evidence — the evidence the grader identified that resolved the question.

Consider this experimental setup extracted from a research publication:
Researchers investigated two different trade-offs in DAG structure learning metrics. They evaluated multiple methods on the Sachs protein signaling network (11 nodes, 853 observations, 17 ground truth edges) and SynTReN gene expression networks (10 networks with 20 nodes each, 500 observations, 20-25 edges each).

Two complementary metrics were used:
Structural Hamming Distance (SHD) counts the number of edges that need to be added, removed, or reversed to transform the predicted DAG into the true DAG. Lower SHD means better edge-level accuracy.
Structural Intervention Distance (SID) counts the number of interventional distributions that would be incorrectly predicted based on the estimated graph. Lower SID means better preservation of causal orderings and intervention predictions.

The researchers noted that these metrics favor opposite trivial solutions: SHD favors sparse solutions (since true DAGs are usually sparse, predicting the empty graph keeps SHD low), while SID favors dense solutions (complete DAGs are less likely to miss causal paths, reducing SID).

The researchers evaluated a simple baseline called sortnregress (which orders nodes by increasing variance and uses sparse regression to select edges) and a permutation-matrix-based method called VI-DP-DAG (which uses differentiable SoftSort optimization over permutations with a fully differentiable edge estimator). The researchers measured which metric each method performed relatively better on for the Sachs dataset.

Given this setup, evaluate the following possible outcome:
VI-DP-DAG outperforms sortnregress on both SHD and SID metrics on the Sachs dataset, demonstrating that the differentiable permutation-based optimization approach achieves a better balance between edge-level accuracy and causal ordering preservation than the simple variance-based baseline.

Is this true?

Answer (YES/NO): NO